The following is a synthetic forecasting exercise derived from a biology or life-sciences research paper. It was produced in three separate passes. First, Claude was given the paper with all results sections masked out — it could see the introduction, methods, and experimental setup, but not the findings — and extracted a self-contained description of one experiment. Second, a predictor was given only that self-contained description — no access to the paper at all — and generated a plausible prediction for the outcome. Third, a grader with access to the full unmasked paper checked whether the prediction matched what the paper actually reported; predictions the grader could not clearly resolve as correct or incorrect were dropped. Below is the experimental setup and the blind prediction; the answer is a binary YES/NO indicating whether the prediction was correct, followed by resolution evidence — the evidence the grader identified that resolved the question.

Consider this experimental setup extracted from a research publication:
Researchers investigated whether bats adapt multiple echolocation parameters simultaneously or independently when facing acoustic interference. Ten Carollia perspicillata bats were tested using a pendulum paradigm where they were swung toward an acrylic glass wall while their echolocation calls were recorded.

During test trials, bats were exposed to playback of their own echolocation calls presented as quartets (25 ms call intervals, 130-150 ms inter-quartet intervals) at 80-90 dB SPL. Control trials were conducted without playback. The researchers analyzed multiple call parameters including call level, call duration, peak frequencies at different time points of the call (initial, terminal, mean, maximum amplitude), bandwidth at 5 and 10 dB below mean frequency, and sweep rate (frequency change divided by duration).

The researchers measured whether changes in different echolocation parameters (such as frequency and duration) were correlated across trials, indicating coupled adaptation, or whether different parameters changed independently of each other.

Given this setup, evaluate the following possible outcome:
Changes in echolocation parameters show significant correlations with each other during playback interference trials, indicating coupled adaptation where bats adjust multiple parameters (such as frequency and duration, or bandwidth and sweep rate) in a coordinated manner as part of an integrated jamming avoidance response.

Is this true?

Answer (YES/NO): NO